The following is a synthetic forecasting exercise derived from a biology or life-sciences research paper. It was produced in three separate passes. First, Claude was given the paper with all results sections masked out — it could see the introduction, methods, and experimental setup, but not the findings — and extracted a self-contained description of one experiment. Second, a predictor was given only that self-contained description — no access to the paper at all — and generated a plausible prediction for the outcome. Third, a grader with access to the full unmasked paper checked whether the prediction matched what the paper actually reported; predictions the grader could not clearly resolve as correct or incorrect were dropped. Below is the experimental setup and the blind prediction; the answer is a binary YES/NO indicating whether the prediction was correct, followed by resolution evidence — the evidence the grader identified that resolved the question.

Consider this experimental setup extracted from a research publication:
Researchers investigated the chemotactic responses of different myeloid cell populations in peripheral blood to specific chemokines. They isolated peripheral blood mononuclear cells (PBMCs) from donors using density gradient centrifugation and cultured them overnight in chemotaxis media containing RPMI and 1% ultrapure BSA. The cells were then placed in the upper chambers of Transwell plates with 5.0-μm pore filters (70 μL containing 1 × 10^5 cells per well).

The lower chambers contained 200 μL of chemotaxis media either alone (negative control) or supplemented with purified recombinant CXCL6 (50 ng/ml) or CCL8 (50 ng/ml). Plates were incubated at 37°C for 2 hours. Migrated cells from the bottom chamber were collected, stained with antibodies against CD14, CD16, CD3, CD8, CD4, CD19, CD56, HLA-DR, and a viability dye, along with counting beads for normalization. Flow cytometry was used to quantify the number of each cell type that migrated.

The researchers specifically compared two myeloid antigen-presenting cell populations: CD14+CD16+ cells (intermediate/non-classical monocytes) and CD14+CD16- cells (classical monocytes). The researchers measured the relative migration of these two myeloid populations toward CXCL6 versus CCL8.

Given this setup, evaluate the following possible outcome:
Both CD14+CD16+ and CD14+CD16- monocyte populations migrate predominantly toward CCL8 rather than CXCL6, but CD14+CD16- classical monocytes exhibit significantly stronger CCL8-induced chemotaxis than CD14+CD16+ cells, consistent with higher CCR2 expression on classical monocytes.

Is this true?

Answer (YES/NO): NO